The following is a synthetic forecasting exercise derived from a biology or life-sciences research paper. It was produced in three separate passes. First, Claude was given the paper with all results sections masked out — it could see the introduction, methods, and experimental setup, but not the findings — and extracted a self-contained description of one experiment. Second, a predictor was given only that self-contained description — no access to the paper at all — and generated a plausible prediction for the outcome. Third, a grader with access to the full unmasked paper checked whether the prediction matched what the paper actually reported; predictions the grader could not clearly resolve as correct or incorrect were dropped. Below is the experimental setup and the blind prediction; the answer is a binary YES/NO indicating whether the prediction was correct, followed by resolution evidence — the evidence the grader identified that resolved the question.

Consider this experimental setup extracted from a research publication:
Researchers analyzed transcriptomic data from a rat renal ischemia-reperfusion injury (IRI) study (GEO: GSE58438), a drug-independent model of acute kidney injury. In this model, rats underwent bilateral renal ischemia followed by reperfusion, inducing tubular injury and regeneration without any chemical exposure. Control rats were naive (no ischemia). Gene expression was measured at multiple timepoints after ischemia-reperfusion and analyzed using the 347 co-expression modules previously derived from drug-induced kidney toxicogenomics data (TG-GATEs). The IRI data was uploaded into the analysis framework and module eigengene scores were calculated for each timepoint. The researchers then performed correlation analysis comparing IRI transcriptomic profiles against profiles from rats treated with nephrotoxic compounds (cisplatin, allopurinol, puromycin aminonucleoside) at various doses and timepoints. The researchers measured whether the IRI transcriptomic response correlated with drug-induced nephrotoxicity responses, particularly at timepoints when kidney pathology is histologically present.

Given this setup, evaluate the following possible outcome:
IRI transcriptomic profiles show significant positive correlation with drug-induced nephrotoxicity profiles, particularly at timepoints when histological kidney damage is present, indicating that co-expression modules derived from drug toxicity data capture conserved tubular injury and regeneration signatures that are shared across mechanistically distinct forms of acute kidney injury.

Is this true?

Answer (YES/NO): YES